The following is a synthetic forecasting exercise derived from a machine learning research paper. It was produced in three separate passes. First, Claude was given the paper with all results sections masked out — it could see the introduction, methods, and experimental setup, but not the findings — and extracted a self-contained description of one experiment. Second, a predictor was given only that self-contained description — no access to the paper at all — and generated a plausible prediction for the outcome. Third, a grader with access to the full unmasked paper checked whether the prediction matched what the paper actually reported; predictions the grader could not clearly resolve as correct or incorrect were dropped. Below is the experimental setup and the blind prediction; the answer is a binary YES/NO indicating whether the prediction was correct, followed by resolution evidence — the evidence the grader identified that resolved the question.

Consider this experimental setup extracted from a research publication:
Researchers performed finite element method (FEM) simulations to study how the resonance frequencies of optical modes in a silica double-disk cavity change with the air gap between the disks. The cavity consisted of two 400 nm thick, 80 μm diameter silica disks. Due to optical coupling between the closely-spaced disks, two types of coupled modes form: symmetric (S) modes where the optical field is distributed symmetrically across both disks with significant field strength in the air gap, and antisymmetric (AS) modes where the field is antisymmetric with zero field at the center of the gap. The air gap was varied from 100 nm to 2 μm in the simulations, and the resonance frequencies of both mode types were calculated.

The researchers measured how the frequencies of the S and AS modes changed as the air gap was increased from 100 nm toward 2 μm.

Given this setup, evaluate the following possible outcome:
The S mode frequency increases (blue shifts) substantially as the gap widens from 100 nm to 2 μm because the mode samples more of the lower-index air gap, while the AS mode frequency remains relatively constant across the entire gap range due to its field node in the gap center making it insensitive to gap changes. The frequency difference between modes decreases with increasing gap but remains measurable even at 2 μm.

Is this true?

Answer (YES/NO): NO